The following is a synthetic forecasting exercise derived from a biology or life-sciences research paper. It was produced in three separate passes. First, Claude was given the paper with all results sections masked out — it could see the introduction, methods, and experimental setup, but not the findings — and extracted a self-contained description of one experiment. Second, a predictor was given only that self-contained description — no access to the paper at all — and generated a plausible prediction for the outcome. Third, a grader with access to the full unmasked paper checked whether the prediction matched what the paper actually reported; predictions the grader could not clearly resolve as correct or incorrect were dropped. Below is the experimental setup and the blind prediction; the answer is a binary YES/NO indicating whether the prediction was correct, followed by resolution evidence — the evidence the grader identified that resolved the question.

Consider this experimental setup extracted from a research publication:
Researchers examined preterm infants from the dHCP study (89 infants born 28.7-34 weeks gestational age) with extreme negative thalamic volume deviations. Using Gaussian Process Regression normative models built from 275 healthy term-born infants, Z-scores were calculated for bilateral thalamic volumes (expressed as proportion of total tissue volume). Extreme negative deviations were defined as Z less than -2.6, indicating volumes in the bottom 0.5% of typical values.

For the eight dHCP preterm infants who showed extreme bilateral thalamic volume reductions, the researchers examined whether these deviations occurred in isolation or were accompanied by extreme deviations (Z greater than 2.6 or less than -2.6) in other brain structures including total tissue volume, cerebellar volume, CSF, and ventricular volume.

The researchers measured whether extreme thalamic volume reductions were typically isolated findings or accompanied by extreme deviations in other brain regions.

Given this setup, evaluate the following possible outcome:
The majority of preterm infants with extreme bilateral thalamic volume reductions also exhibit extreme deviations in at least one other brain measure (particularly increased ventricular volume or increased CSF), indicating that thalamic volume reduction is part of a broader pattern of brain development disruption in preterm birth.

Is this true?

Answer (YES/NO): NO